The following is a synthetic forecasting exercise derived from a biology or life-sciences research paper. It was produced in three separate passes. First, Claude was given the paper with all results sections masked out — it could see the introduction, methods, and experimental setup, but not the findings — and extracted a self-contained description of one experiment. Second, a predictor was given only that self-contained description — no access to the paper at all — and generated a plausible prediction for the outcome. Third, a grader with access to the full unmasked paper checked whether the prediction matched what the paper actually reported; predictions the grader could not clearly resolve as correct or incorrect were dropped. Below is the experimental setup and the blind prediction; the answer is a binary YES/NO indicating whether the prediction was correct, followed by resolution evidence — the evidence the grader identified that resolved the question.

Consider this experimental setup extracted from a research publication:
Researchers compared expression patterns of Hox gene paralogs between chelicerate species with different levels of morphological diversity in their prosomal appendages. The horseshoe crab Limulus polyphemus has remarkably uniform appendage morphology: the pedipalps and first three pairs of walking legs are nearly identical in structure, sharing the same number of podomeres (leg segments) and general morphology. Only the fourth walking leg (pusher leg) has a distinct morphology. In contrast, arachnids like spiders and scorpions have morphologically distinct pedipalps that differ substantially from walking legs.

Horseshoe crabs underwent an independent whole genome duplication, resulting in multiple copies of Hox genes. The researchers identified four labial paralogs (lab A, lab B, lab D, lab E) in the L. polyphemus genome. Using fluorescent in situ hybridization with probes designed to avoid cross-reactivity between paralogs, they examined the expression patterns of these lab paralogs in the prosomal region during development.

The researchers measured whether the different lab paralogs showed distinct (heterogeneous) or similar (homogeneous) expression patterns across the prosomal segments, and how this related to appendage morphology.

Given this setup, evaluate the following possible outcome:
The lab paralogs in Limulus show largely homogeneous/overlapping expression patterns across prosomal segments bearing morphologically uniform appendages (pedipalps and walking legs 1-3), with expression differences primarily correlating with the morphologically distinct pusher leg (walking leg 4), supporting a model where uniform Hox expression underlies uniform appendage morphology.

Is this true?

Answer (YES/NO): NO